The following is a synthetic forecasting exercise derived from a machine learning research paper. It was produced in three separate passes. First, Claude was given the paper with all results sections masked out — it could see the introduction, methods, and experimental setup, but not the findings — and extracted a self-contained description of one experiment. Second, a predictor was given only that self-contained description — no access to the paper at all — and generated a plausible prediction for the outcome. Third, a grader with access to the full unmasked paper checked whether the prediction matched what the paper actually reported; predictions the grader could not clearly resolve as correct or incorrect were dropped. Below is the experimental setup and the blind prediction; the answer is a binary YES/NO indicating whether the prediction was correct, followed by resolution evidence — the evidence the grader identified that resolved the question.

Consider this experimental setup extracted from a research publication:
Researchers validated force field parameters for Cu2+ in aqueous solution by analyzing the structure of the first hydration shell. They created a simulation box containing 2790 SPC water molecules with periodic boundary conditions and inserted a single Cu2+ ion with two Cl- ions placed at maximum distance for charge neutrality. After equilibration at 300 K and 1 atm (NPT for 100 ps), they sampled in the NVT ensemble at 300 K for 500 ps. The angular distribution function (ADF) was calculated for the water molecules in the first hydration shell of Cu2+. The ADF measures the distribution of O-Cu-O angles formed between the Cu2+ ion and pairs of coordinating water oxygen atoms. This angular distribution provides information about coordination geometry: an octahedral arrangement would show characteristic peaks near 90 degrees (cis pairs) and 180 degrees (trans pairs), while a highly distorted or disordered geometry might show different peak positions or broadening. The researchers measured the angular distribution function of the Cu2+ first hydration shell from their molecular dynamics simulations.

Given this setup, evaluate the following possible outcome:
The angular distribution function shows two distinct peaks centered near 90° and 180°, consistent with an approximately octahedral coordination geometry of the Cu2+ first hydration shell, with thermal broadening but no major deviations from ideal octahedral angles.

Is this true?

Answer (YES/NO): YES